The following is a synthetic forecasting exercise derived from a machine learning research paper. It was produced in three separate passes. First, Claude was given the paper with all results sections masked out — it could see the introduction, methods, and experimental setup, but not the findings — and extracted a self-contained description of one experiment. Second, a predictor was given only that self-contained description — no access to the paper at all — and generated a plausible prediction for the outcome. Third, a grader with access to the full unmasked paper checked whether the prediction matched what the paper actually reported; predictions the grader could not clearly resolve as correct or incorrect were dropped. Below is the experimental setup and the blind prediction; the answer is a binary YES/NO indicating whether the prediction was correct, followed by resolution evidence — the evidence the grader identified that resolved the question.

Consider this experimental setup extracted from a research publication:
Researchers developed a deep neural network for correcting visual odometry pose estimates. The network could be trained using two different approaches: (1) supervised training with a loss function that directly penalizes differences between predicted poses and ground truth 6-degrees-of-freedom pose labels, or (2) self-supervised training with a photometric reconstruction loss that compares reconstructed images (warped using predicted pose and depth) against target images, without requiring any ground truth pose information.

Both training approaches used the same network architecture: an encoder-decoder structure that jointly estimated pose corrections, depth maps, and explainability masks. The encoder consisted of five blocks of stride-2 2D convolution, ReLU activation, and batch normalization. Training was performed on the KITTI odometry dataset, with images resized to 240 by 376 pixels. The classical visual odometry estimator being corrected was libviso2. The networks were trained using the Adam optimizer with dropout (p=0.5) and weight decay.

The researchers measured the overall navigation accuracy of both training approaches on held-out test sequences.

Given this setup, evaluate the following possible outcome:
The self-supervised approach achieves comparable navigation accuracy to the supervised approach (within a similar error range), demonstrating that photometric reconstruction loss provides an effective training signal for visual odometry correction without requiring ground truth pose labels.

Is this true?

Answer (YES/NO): NO